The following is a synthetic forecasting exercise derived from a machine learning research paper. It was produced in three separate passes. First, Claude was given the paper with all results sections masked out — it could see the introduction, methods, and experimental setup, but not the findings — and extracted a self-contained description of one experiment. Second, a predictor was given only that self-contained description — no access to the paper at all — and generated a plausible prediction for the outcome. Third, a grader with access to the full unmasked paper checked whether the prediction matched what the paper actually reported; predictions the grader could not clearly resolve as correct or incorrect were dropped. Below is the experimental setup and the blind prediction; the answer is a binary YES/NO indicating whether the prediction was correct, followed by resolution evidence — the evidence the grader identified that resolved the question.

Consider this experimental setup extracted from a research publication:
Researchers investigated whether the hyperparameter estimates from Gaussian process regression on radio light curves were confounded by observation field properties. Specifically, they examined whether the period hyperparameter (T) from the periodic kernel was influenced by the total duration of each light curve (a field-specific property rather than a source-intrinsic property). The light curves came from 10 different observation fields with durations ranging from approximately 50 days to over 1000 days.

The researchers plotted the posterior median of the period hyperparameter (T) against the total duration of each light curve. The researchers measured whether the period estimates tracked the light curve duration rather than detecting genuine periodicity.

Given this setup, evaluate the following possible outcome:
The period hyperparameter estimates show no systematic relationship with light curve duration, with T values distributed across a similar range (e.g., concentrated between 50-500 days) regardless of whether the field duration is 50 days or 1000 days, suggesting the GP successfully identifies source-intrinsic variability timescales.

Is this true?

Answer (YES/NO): NO